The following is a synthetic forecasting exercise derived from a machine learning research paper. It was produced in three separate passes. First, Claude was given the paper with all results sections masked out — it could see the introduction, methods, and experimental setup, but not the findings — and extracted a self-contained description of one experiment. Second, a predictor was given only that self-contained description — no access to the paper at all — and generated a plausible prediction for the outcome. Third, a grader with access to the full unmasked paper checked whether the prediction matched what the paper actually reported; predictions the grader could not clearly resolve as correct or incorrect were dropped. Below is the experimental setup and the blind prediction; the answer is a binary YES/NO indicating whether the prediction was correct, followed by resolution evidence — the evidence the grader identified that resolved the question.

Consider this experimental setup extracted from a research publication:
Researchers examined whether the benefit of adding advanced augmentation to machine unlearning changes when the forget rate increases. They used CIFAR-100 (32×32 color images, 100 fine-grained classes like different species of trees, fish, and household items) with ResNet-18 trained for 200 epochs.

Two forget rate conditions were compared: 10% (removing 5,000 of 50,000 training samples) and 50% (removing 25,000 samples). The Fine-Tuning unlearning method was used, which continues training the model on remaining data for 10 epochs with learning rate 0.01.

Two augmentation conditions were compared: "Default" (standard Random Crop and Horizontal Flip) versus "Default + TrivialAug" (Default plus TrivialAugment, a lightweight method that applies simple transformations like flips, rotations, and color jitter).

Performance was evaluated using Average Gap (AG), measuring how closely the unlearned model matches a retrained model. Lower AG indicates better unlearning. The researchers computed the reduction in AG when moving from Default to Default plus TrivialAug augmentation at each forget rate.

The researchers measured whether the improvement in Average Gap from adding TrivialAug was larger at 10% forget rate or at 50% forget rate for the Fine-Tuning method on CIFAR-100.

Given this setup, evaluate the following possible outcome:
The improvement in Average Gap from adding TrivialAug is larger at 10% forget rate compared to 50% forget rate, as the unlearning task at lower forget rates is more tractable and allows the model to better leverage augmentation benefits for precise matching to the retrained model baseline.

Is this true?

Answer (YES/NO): NO